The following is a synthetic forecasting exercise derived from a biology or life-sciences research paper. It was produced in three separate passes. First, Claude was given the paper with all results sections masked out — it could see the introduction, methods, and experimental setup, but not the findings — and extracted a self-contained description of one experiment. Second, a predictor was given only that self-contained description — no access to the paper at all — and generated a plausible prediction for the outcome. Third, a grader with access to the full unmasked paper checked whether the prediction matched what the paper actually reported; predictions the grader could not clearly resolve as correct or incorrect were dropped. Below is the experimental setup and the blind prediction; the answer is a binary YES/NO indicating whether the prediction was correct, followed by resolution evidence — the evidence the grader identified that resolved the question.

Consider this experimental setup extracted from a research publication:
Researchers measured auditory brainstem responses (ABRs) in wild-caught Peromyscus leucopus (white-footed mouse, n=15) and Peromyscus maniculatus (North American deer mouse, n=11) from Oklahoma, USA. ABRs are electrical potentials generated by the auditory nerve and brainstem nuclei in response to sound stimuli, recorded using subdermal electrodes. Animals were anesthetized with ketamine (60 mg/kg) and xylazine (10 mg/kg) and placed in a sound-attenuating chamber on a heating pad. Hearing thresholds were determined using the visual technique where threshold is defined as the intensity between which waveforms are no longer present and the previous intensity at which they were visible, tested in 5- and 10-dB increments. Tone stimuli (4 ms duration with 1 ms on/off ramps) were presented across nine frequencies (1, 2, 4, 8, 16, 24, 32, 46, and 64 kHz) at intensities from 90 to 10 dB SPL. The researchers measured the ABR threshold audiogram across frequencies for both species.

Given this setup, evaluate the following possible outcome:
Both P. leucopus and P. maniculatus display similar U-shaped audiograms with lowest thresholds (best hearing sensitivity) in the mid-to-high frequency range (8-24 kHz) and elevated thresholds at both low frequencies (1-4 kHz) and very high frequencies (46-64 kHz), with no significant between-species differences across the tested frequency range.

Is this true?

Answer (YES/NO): NO